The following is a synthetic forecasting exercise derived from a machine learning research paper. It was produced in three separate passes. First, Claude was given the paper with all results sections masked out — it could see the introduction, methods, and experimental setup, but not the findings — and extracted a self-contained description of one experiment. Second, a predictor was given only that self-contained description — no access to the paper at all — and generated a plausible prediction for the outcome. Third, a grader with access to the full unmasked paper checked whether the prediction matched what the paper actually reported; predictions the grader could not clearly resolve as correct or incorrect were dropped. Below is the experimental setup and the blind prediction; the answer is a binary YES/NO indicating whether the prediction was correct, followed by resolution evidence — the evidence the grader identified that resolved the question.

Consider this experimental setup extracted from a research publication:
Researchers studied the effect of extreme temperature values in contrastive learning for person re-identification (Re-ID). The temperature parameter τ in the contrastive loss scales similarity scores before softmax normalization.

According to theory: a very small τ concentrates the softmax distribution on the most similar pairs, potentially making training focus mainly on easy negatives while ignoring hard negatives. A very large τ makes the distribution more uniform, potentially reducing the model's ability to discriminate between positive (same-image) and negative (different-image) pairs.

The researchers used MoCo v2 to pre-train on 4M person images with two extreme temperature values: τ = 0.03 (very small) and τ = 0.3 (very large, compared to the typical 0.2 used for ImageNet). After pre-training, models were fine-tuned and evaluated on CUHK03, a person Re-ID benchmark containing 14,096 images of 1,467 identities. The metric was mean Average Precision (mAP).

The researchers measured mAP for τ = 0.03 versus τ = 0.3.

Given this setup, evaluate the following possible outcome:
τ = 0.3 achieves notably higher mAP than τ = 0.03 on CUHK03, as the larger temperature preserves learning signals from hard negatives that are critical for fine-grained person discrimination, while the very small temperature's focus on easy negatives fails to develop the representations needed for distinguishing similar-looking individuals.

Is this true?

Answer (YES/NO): NO